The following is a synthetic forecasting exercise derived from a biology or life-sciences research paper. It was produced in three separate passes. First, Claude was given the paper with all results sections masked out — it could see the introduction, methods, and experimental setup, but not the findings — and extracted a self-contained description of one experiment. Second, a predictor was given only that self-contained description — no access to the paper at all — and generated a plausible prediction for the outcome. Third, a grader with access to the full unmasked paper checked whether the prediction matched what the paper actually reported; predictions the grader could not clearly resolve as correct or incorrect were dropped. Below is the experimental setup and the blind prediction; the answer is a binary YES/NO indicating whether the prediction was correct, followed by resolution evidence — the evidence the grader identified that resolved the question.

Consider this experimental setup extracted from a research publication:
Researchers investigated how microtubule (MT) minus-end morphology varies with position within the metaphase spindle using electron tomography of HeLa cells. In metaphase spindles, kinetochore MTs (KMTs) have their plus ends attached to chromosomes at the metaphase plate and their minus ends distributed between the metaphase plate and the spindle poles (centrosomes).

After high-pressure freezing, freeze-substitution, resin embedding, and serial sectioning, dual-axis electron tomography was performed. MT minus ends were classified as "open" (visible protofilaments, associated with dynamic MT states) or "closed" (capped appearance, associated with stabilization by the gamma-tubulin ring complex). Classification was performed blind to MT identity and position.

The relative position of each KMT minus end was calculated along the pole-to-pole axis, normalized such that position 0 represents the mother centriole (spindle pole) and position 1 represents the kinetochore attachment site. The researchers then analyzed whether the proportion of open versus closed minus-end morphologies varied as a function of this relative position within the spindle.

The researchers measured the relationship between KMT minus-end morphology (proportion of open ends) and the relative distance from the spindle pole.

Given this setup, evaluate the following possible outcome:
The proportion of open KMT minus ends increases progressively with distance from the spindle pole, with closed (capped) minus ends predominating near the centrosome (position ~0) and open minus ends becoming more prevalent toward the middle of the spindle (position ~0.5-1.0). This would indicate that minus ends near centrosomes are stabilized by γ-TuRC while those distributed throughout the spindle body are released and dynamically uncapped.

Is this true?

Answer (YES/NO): NO